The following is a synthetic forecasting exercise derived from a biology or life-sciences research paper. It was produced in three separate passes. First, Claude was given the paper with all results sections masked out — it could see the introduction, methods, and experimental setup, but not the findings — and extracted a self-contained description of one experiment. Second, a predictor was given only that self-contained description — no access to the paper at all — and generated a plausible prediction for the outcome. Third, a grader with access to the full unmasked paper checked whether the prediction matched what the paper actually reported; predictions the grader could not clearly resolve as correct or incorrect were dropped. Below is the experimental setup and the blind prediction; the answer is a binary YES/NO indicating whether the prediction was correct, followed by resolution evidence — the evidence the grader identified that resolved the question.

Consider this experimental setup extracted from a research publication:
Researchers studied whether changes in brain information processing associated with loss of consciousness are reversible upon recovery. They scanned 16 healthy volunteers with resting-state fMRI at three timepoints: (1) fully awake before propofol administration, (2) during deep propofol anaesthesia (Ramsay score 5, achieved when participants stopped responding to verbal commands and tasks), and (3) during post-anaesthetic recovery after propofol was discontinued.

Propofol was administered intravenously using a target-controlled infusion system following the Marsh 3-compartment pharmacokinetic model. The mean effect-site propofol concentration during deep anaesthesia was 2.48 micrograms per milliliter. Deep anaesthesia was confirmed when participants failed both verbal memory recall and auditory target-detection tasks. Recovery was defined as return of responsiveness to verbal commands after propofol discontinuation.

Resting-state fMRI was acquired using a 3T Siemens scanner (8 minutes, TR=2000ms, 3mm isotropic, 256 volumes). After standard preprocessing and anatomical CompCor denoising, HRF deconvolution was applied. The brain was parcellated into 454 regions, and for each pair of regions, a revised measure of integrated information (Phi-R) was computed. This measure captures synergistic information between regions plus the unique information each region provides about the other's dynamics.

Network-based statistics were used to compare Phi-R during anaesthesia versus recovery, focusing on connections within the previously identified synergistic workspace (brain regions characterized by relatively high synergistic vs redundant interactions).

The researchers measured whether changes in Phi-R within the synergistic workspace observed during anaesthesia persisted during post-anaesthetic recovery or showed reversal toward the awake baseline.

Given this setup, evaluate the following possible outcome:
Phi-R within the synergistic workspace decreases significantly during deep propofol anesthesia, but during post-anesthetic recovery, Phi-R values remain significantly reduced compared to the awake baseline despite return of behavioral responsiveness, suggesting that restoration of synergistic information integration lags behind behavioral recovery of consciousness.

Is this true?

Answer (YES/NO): NO